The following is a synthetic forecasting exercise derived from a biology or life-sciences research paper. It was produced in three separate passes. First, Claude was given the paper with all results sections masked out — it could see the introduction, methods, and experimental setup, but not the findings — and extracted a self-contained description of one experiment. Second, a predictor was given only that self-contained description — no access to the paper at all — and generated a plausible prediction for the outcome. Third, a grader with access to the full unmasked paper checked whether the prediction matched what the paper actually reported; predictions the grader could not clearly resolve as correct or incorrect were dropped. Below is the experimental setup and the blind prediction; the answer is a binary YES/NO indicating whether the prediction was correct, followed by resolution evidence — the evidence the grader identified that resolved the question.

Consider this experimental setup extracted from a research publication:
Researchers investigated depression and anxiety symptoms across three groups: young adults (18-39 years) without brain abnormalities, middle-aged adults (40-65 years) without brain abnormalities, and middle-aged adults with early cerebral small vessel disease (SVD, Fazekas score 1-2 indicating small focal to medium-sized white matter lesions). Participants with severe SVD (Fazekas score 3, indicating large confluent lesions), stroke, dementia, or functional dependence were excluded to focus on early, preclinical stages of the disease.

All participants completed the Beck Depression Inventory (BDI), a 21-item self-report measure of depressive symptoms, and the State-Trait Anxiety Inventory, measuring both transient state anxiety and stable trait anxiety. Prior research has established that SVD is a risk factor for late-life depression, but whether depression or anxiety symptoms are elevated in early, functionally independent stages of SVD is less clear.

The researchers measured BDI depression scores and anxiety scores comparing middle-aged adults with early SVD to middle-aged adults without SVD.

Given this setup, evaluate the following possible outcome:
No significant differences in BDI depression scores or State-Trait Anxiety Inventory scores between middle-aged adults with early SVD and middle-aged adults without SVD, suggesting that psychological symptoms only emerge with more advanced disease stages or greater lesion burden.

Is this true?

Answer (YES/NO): YES